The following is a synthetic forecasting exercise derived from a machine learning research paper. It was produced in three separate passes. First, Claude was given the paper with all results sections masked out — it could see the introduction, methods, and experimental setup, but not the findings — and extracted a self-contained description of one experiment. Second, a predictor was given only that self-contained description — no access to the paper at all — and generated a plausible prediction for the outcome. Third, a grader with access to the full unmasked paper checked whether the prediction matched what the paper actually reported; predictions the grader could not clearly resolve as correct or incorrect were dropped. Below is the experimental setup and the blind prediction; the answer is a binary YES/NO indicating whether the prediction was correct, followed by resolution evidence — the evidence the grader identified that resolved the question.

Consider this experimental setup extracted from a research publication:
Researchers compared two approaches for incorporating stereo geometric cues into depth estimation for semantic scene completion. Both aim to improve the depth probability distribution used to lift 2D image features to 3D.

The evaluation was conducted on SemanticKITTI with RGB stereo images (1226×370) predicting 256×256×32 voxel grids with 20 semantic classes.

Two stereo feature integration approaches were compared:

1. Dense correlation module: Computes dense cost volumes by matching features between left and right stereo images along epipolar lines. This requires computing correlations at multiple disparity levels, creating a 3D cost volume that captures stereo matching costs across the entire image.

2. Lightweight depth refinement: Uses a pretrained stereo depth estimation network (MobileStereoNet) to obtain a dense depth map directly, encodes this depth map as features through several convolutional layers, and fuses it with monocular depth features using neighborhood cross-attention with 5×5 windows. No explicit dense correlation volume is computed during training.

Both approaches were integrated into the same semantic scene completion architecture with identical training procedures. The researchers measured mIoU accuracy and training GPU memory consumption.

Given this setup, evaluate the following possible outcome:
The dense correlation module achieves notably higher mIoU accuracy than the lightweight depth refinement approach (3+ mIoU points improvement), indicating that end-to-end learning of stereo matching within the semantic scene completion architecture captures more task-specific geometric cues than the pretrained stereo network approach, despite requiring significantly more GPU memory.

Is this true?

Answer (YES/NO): NO